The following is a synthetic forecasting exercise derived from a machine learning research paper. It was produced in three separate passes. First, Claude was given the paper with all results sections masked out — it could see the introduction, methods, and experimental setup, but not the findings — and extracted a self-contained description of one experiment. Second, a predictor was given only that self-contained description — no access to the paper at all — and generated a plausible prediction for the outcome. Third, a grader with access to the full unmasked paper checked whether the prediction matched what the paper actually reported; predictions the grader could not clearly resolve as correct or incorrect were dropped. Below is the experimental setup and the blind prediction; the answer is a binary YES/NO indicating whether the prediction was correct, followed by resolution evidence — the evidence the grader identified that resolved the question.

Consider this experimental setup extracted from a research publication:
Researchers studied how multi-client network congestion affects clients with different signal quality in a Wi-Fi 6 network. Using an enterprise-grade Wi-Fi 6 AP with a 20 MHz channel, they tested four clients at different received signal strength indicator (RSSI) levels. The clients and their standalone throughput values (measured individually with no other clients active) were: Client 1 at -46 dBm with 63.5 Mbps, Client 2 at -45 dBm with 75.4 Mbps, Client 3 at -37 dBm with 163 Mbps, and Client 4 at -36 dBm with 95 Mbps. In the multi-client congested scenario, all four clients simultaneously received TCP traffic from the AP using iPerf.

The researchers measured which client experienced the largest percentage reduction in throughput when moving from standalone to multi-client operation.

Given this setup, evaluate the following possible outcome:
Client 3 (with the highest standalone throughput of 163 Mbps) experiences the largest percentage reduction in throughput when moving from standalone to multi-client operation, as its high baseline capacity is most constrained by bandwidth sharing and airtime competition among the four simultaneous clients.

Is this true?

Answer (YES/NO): YES